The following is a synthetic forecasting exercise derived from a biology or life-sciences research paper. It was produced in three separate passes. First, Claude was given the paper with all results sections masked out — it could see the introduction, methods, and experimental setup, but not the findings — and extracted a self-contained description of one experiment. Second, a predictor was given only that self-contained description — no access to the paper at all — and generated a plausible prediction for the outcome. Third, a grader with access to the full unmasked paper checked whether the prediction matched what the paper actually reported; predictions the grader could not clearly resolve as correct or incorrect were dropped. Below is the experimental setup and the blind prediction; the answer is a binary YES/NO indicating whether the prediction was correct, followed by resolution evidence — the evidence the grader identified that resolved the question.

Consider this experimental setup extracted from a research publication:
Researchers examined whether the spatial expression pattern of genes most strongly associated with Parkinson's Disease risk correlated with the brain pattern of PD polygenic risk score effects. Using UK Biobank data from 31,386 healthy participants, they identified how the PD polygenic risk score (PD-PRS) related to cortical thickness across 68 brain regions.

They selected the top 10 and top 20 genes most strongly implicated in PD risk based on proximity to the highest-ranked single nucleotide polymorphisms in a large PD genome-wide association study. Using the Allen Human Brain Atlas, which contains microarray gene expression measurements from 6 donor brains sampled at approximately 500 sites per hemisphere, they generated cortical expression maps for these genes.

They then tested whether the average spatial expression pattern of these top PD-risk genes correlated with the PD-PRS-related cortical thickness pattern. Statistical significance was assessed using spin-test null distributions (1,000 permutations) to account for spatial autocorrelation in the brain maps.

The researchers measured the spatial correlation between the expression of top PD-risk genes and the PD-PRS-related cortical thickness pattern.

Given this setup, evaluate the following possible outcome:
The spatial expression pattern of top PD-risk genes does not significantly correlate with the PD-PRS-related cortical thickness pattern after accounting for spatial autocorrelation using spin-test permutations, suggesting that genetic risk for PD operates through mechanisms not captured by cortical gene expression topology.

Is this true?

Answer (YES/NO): NO